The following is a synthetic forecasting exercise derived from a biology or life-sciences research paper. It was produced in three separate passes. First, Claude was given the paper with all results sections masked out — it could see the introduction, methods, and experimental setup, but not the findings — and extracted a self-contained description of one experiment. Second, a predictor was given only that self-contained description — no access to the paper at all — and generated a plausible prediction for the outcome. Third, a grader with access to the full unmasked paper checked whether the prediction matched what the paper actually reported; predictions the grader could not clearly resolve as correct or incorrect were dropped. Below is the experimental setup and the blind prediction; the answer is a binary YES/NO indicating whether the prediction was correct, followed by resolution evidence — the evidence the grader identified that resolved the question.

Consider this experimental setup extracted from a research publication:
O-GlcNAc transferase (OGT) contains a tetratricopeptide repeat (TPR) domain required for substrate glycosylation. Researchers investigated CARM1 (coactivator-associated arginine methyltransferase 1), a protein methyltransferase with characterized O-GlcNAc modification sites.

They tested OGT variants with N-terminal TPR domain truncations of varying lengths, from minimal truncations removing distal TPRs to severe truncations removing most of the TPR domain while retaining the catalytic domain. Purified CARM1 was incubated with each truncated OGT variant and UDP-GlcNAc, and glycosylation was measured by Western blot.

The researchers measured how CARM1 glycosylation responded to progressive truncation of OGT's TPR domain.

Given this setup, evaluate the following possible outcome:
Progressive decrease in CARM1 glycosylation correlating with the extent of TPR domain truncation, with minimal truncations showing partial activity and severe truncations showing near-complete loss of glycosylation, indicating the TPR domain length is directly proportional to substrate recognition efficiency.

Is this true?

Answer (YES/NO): NO